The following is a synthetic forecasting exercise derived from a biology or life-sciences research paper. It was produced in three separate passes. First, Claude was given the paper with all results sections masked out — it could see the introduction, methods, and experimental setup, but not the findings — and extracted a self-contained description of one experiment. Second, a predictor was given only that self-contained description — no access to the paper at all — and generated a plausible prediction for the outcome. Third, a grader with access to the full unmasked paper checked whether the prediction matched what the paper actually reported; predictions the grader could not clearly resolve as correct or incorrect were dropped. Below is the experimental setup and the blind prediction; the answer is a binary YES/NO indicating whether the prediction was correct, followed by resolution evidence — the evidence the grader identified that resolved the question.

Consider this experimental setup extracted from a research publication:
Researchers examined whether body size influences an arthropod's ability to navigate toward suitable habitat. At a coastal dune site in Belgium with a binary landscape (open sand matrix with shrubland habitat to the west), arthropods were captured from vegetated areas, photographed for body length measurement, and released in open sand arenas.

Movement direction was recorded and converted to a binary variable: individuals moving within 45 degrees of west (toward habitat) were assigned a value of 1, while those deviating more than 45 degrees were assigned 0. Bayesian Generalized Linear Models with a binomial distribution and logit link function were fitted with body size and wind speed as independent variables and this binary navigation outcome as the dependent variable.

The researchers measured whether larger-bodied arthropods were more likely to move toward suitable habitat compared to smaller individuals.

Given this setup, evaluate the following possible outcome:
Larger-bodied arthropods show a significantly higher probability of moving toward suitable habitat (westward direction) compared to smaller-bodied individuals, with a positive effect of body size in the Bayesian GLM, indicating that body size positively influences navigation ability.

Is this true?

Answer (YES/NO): NO